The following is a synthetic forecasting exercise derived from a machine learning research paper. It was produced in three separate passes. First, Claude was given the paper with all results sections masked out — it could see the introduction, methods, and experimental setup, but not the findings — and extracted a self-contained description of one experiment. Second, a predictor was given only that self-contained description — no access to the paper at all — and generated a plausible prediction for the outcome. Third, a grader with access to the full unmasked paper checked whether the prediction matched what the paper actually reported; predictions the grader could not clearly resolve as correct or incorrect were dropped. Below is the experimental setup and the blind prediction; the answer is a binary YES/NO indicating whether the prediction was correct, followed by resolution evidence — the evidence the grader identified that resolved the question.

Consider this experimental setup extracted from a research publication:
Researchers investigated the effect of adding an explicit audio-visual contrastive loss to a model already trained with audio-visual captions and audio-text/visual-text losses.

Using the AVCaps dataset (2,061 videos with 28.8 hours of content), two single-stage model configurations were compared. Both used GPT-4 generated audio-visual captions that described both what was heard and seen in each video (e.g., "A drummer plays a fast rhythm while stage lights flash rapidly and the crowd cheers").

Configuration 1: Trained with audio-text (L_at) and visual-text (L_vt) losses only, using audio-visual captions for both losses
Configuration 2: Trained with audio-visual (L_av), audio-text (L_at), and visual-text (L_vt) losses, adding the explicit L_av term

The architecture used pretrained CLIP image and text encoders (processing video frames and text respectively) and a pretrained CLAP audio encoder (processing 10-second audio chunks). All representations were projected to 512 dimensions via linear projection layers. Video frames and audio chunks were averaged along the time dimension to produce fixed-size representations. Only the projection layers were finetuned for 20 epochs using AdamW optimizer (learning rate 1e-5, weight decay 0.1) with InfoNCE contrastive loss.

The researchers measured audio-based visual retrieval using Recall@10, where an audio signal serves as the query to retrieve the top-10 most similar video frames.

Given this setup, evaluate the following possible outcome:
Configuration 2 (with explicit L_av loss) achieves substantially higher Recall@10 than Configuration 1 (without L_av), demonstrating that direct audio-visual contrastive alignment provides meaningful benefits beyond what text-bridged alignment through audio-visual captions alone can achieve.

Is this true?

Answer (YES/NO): YES